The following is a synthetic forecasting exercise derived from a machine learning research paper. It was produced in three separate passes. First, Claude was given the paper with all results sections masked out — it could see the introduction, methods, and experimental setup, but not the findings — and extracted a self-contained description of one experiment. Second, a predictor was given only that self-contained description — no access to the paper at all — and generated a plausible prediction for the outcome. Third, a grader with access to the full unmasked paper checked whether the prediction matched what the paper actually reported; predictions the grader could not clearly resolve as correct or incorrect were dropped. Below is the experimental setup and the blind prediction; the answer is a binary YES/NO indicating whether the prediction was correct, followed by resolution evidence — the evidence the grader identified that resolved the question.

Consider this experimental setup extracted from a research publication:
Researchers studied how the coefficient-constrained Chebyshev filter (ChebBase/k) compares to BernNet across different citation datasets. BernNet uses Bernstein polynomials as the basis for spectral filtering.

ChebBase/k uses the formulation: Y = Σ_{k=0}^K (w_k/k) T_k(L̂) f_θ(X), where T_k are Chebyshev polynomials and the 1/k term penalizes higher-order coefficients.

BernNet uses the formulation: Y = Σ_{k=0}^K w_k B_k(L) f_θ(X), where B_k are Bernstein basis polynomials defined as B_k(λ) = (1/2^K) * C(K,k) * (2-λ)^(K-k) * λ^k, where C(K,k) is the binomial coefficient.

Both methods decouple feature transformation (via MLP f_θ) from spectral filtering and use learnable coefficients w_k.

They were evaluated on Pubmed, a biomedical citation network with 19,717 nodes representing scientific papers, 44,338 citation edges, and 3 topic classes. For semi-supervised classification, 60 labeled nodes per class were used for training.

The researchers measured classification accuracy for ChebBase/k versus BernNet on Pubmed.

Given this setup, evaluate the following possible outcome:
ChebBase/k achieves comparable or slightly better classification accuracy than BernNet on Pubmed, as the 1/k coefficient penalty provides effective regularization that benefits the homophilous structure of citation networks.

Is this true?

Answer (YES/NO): NO